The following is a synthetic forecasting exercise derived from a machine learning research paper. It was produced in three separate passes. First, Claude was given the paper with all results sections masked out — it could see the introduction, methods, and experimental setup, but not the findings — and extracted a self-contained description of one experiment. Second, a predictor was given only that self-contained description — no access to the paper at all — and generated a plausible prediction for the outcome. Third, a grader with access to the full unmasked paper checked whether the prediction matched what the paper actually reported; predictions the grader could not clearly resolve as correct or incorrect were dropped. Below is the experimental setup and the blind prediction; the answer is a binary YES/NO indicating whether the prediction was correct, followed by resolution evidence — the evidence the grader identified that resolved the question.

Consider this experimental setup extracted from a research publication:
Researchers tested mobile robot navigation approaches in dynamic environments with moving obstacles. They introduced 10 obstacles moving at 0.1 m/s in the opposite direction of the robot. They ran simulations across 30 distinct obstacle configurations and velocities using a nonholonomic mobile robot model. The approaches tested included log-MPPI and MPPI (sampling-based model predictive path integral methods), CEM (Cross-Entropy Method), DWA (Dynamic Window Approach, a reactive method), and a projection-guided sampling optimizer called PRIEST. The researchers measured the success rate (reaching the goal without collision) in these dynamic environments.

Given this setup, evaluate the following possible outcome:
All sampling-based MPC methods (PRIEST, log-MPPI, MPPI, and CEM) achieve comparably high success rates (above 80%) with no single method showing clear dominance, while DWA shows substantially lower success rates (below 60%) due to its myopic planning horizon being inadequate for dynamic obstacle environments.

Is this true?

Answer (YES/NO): NO